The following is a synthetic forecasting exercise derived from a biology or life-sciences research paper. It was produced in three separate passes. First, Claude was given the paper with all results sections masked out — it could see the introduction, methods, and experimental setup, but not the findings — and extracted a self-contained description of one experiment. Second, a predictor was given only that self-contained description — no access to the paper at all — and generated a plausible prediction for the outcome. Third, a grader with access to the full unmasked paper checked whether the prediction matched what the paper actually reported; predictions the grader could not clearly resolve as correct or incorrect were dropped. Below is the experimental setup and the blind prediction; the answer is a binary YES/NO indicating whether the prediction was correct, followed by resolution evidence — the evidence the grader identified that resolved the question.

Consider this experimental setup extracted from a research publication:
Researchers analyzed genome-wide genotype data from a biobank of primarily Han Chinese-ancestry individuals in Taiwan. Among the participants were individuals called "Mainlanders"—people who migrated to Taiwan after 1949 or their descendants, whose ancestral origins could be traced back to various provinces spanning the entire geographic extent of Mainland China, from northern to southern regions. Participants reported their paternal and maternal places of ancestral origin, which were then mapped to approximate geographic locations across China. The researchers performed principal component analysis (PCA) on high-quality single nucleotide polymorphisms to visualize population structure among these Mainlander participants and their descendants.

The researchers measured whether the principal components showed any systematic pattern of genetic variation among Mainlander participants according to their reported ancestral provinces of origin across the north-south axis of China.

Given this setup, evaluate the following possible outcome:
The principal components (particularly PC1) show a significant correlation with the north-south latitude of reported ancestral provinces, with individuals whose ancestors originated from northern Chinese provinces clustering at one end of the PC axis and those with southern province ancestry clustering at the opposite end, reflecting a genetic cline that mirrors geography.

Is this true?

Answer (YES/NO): YES